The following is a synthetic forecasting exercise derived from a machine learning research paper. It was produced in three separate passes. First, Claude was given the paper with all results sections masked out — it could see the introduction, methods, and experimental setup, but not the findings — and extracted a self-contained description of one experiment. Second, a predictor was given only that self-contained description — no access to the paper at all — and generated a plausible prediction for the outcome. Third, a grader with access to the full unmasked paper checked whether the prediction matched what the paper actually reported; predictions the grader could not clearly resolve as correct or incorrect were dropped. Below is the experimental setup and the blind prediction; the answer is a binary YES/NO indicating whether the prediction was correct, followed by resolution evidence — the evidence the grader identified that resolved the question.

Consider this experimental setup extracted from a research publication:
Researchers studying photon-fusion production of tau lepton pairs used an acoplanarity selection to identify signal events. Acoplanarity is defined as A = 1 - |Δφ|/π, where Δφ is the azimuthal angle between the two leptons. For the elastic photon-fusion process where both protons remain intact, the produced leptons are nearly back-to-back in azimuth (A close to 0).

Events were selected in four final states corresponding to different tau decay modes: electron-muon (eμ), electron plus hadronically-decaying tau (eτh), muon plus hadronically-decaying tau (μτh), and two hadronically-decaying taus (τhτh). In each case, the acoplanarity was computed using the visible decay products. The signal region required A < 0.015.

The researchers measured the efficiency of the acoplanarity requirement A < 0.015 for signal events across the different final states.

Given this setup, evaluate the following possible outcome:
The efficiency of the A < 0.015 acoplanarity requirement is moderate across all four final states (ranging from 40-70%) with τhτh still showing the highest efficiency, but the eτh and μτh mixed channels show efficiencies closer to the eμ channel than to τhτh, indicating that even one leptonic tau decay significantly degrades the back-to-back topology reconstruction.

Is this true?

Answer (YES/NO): NO